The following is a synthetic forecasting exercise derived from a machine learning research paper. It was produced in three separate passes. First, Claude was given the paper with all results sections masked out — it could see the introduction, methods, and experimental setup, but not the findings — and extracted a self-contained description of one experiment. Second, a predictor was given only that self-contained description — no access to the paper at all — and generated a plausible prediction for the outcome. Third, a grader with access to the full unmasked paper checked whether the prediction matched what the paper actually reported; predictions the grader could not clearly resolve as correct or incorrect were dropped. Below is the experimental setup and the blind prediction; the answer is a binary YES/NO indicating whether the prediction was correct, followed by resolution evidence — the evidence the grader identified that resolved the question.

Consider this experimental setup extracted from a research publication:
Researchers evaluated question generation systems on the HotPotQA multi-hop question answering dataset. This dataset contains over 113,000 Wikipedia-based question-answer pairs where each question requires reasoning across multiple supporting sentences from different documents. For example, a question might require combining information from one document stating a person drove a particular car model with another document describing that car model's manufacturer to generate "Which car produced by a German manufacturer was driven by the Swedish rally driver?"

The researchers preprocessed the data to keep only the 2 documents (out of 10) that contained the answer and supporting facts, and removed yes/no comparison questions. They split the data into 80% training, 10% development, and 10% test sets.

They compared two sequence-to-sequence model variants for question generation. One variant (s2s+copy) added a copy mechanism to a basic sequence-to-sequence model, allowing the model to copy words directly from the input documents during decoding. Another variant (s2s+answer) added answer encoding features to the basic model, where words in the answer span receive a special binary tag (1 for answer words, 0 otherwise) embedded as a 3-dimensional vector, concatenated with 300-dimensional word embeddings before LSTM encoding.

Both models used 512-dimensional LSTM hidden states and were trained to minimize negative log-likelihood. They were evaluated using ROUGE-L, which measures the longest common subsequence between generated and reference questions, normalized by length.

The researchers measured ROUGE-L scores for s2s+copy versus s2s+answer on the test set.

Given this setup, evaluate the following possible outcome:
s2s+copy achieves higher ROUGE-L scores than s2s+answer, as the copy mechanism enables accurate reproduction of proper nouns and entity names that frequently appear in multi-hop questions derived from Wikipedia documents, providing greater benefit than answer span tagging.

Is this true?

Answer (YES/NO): NO